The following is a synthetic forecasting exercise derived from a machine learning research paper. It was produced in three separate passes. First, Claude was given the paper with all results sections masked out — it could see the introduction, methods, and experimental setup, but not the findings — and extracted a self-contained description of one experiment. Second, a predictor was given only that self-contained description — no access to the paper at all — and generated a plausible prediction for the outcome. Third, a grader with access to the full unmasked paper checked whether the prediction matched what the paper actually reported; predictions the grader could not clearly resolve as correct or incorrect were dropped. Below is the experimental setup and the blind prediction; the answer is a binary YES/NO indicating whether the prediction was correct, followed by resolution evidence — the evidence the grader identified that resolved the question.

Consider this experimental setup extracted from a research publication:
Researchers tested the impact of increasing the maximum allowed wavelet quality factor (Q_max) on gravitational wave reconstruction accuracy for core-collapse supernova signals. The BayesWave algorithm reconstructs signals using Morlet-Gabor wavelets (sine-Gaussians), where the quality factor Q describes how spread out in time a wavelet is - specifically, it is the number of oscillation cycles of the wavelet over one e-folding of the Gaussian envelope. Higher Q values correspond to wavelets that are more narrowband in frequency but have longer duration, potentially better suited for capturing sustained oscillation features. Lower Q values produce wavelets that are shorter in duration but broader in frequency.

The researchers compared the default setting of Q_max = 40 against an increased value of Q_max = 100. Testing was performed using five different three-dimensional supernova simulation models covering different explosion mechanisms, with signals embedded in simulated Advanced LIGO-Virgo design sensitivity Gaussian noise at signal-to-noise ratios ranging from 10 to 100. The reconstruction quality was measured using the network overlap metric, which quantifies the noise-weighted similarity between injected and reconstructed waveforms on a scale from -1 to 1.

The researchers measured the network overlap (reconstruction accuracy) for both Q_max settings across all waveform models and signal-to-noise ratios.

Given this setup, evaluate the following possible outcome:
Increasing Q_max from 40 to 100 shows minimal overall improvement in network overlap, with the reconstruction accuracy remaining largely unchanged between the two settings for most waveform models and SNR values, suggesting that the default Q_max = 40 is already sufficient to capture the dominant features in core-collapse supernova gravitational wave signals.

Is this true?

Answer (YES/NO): NO